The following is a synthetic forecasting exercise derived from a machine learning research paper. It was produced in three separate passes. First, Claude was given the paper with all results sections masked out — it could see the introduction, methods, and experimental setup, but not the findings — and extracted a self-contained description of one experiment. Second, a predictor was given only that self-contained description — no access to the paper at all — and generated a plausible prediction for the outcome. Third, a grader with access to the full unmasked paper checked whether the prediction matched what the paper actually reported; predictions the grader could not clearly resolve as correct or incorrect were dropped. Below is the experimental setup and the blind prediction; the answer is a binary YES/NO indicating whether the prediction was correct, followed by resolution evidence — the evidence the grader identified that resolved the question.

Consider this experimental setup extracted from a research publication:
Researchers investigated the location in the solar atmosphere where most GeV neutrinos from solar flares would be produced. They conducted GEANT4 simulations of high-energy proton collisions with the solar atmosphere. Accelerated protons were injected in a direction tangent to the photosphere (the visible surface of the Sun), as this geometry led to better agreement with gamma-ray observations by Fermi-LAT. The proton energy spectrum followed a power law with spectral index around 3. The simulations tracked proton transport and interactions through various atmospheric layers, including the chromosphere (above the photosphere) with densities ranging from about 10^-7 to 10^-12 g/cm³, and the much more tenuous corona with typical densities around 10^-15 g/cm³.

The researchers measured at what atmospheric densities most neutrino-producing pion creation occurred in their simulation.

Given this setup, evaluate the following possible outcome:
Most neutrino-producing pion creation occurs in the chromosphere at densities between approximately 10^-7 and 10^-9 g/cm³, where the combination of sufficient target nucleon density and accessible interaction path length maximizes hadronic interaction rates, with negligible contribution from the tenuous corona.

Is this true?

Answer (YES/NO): NO